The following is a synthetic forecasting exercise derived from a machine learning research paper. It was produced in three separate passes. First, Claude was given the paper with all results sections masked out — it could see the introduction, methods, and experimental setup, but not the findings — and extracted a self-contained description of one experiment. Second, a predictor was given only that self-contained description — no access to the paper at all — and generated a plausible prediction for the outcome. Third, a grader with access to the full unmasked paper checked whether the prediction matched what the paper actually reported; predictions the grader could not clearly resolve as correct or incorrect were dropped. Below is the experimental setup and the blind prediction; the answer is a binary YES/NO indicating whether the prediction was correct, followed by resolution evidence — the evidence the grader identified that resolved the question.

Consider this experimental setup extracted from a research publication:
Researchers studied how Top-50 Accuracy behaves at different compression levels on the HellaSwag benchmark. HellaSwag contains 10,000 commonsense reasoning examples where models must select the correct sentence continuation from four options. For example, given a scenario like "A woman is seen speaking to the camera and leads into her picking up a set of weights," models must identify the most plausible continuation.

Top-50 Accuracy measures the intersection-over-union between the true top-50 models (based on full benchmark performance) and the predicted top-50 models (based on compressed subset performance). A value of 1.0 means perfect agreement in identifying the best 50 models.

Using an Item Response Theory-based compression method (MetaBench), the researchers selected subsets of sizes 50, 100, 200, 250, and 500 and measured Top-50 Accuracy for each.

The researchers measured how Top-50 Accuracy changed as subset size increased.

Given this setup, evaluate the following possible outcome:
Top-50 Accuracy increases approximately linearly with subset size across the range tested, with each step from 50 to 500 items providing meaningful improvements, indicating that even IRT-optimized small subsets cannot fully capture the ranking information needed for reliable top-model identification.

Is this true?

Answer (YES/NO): NO